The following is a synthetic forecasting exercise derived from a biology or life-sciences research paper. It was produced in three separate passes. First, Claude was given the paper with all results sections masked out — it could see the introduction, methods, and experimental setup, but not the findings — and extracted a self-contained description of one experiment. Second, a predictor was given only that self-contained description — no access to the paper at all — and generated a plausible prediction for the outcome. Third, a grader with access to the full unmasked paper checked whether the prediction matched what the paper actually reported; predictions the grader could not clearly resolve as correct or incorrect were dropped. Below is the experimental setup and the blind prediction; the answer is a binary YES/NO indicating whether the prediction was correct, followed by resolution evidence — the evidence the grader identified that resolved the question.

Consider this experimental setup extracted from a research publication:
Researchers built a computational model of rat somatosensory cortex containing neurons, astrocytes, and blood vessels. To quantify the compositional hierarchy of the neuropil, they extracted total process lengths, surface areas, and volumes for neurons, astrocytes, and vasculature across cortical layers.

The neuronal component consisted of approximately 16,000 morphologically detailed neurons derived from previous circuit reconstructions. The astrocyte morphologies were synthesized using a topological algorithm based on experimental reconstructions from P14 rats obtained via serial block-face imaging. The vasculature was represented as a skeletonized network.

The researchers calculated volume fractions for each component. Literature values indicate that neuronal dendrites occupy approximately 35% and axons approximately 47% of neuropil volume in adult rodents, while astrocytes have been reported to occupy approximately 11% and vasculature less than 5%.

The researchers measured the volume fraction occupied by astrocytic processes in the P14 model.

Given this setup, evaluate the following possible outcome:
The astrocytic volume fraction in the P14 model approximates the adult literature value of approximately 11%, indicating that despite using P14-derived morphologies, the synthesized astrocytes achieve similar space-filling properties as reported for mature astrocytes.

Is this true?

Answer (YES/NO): NO